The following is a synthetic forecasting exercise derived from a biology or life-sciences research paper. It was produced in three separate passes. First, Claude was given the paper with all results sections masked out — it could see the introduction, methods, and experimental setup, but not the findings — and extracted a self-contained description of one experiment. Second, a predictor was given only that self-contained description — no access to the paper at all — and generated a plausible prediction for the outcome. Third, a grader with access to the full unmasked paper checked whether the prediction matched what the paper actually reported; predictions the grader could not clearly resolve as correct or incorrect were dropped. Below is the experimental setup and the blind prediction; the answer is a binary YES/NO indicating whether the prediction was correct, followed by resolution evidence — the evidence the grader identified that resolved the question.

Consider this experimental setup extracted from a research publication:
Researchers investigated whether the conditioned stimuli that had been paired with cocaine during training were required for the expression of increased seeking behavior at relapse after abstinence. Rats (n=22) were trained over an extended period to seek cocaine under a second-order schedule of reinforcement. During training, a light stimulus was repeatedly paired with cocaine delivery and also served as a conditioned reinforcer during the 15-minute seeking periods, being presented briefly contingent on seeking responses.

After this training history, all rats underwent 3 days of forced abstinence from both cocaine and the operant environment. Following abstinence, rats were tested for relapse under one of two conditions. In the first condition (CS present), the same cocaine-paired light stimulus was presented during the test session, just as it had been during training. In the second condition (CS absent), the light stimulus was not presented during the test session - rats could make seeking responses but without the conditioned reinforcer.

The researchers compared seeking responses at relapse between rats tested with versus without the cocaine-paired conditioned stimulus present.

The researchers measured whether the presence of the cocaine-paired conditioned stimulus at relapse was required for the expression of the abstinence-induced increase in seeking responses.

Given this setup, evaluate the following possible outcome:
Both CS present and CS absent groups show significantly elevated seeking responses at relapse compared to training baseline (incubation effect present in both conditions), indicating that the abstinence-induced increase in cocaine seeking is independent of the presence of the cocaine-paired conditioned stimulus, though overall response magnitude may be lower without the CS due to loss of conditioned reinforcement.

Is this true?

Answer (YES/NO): NO